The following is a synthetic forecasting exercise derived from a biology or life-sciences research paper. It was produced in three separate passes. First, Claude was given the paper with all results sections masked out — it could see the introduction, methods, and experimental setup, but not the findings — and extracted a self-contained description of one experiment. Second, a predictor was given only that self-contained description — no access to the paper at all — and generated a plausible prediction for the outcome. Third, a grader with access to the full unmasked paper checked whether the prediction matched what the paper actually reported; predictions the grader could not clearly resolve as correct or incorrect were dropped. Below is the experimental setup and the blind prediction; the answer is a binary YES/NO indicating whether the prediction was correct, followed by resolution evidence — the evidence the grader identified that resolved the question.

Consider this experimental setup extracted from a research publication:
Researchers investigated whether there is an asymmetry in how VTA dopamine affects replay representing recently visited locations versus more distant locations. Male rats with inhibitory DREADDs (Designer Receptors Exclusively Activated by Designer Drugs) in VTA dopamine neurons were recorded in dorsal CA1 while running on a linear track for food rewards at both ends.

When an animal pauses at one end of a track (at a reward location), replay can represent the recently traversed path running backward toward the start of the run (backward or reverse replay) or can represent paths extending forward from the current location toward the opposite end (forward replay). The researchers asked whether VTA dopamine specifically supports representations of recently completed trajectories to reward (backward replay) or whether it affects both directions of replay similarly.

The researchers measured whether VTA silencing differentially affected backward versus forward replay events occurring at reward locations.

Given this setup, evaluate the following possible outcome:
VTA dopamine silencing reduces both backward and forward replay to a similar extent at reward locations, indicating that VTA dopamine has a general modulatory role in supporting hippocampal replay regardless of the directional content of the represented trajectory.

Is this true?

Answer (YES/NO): NO